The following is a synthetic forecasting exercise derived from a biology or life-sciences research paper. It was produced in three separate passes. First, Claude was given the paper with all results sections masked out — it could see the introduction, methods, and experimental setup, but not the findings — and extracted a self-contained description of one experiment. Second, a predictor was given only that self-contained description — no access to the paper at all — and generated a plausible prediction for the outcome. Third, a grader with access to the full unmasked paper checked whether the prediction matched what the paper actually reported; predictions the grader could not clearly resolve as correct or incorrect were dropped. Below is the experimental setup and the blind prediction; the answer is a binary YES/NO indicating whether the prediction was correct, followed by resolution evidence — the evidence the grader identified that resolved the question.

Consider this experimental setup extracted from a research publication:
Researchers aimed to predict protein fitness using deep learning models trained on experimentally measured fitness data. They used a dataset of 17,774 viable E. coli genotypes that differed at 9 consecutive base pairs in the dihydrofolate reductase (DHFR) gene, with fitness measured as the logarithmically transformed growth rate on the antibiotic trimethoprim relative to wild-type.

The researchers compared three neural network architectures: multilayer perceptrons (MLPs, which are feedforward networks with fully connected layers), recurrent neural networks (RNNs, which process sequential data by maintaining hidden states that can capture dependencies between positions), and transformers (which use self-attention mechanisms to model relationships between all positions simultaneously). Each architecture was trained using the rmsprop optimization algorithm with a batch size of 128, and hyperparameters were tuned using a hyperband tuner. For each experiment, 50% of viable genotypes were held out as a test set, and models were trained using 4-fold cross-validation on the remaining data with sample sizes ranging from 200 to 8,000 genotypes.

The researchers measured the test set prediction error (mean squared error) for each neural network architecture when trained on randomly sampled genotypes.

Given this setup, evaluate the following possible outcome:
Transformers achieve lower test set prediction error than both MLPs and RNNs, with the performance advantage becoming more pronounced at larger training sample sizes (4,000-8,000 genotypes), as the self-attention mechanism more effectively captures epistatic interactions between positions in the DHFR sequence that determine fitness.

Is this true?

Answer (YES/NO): NO